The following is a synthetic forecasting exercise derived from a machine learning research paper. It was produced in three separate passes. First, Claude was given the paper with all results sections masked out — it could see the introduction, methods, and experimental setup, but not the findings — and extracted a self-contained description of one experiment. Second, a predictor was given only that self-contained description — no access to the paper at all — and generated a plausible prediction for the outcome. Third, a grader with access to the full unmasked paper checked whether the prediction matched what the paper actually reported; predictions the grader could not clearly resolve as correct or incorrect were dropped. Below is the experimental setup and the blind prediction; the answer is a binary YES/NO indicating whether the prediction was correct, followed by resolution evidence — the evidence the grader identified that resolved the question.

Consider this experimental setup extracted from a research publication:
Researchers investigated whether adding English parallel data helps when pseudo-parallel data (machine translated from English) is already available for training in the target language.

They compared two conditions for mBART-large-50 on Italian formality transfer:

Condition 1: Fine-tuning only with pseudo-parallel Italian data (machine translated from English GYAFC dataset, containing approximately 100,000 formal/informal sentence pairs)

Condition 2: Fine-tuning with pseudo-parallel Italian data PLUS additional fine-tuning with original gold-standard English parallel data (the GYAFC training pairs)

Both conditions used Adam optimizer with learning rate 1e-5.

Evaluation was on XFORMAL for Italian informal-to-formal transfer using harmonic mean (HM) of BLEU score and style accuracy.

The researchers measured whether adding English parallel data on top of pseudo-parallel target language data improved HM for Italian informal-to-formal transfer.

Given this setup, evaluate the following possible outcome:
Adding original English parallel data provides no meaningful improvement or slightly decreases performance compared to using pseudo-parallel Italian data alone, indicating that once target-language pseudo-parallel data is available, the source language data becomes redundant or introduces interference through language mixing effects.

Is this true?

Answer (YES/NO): YES